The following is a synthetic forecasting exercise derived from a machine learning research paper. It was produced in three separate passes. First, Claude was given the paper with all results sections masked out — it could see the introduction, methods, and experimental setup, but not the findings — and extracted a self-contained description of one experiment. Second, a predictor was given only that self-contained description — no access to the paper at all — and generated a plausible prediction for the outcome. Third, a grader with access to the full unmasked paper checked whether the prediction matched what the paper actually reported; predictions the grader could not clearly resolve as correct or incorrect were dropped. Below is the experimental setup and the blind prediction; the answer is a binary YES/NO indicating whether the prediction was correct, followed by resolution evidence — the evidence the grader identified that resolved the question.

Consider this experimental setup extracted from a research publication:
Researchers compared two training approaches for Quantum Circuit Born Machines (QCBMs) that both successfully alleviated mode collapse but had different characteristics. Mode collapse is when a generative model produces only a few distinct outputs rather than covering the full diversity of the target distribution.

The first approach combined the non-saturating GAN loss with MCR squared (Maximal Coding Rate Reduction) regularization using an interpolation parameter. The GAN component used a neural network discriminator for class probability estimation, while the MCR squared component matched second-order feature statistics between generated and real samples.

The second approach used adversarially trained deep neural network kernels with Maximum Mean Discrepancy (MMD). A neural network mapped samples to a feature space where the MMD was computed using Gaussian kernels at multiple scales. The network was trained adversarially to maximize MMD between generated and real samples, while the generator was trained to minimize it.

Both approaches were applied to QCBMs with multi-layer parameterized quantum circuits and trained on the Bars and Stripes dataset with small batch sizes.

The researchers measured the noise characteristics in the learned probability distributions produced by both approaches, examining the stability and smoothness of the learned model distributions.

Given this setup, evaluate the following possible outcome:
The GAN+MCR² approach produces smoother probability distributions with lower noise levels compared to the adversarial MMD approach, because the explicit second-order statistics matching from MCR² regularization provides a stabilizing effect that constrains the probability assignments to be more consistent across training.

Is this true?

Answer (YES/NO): YES